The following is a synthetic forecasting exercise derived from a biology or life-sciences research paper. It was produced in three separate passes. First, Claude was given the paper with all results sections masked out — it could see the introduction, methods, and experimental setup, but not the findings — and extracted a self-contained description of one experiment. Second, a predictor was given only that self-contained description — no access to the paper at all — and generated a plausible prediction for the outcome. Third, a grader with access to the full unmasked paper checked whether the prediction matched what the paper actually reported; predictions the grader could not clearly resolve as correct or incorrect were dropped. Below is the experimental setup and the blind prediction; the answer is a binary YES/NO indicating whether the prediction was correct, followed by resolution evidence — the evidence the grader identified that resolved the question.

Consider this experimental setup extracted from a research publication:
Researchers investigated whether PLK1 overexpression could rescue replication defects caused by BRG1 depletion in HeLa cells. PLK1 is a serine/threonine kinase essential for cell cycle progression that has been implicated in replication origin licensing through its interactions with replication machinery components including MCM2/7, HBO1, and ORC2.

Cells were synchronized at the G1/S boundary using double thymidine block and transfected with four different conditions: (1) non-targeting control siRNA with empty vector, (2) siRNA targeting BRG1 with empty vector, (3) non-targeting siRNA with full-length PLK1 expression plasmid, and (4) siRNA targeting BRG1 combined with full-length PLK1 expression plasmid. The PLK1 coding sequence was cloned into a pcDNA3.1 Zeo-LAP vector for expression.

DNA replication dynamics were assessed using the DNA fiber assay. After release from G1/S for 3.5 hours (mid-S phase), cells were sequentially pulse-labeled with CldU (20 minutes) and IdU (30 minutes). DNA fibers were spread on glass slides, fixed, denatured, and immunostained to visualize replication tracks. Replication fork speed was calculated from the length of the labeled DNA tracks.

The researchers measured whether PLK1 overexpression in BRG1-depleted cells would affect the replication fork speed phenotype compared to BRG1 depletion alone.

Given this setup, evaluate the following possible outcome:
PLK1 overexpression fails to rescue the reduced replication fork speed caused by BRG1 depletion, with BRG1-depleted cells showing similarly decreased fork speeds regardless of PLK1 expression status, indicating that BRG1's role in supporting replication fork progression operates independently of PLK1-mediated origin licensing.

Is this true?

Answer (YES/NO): NO